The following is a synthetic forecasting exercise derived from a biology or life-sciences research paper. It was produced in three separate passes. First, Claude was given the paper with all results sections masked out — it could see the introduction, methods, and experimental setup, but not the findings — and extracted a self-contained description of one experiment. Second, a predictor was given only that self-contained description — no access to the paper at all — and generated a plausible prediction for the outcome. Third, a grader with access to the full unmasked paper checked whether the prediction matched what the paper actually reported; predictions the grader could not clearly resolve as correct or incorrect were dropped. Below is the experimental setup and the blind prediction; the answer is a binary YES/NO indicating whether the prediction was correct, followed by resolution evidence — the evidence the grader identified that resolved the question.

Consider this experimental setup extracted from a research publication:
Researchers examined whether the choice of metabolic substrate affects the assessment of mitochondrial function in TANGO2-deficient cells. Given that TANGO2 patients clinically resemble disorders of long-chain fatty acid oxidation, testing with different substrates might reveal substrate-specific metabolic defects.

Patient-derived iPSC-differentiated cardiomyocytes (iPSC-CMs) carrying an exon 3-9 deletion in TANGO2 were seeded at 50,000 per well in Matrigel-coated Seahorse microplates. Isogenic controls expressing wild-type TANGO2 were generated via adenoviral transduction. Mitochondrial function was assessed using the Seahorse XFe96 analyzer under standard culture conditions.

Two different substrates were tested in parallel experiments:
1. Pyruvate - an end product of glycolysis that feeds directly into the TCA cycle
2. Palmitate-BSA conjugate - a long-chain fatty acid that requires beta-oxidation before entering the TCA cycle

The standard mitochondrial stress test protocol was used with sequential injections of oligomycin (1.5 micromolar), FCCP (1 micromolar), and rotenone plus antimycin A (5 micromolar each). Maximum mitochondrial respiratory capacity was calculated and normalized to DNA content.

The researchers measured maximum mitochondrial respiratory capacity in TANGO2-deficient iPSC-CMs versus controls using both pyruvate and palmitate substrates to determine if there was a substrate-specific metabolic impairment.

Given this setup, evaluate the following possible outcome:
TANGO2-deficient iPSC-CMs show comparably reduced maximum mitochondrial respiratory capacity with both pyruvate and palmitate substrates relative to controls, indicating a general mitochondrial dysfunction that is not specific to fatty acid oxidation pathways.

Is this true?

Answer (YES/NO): NO